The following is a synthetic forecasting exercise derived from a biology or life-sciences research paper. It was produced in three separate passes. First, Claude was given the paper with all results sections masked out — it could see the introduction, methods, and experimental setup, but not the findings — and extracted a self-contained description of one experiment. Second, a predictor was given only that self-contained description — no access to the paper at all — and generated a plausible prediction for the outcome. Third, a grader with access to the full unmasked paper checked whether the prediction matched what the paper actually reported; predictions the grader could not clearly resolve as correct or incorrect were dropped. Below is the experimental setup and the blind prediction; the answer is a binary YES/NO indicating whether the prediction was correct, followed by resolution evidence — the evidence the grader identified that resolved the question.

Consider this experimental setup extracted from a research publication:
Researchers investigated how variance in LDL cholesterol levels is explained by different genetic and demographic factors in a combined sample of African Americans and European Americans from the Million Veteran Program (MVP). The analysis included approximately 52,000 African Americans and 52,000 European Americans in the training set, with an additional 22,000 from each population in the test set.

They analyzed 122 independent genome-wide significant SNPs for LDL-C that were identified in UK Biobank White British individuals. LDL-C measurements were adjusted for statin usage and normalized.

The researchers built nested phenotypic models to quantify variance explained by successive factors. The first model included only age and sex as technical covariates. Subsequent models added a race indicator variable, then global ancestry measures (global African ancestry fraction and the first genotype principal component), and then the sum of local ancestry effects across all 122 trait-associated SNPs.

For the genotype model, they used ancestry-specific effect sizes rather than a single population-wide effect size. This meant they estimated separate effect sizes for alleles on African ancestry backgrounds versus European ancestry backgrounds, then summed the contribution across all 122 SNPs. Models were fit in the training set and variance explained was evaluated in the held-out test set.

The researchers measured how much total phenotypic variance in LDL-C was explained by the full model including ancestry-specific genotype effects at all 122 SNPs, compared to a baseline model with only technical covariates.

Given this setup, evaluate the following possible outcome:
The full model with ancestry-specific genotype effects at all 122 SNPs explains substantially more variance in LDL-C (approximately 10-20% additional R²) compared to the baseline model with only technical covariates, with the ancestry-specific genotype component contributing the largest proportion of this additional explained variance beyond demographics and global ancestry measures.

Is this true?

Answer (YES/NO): NO